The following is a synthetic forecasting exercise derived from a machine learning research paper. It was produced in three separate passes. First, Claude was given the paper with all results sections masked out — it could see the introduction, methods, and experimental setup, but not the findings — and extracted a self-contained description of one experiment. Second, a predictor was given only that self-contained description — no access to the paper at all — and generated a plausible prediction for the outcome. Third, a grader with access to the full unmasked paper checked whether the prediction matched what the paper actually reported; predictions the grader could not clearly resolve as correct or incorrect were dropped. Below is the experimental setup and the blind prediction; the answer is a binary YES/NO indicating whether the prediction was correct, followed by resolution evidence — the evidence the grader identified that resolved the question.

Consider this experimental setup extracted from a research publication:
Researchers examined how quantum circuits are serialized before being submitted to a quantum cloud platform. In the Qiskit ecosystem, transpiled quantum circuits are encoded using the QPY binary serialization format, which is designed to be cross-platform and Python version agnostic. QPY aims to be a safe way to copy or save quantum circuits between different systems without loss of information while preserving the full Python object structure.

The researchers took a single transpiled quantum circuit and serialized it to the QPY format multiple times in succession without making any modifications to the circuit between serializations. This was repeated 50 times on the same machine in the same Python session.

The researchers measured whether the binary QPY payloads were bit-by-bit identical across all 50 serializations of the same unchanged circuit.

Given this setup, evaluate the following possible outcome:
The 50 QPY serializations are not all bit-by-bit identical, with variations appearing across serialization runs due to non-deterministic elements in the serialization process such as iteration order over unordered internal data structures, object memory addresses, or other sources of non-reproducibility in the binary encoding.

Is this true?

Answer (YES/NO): YES